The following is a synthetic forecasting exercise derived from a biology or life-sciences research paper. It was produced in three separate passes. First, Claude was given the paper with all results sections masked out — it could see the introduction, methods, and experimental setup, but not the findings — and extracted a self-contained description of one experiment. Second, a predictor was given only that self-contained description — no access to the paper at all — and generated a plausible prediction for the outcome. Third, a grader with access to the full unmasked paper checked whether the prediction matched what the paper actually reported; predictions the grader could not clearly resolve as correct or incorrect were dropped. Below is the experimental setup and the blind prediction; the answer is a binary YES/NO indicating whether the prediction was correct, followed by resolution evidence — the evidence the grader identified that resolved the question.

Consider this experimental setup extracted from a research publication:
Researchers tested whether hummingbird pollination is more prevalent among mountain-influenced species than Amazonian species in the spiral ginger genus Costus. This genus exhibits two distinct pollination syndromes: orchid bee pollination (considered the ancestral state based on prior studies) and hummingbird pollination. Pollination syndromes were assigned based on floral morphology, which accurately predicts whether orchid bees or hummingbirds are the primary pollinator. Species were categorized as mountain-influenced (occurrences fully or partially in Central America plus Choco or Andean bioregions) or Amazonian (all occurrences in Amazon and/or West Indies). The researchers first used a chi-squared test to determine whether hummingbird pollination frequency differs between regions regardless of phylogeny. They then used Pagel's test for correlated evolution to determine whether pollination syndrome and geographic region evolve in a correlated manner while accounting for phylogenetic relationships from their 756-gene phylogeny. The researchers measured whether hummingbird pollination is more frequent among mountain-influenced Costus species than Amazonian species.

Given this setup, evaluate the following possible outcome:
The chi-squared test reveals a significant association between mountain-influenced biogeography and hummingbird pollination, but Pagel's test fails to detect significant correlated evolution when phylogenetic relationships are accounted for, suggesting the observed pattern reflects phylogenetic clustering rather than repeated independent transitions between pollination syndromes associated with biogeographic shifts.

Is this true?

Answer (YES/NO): NO